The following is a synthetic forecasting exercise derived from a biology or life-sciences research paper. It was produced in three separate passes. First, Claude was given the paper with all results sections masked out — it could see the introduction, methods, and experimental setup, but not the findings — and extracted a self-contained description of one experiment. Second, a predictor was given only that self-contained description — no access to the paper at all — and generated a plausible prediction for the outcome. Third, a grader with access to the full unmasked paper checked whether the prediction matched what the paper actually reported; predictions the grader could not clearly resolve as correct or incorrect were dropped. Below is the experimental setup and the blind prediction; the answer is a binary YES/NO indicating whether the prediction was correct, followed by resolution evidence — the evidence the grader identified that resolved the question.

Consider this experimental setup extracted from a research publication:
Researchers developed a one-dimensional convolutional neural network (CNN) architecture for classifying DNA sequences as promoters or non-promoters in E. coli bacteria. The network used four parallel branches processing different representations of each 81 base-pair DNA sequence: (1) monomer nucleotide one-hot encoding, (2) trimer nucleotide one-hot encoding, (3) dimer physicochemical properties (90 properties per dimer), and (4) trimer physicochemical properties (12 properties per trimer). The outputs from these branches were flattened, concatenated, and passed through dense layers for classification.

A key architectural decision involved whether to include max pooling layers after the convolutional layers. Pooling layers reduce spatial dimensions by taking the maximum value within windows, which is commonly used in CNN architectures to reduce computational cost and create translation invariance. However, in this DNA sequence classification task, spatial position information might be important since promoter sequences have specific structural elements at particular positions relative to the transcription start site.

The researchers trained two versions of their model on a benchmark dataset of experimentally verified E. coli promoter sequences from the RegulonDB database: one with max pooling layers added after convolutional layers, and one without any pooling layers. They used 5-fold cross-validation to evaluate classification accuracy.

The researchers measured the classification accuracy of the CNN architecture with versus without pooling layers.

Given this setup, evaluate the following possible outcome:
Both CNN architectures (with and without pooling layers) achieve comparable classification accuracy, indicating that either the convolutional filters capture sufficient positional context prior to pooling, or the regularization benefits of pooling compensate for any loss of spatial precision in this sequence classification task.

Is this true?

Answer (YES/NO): NO